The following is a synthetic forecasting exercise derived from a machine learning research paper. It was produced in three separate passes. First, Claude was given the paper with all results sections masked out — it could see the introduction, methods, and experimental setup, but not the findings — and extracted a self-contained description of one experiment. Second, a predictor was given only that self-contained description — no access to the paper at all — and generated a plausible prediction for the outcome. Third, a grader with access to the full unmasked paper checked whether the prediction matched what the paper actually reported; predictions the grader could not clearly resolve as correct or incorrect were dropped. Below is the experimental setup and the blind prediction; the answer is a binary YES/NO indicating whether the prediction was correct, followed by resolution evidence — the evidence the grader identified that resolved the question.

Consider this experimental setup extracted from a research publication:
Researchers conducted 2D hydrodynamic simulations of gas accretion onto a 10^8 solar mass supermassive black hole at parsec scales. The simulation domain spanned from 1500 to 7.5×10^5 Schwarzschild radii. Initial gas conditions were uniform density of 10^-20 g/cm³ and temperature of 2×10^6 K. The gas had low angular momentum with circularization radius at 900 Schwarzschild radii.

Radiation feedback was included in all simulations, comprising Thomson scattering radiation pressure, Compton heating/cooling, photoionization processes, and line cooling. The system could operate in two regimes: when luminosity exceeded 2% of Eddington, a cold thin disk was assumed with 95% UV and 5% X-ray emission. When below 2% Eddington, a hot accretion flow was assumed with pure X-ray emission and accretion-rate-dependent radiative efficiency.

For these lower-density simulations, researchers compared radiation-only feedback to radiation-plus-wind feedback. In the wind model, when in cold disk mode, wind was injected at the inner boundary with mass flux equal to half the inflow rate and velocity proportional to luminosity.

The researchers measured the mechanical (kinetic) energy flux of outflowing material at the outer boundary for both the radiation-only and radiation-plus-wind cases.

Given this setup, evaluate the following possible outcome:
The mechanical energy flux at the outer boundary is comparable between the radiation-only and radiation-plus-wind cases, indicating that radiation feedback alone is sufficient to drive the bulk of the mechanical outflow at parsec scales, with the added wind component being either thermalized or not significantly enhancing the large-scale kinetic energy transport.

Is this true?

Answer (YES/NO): NO